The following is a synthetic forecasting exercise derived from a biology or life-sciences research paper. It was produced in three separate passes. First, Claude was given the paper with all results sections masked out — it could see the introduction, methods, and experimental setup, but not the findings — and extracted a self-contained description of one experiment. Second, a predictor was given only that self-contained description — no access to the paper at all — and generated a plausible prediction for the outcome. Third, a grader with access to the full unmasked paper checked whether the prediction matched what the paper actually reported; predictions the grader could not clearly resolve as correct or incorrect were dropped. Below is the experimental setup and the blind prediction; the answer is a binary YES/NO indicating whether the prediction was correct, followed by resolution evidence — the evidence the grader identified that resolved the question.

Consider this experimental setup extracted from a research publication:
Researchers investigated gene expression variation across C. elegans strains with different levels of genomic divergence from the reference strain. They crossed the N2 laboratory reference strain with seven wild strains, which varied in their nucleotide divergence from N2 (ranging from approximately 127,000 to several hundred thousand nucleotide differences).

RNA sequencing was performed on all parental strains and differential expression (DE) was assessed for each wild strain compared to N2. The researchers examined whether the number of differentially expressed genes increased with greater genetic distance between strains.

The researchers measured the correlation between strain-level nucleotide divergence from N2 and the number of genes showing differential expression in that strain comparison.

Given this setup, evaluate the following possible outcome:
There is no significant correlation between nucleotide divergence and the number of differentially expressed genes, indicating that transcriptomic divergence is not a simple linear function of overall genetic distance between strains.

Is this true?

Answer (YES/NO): NO